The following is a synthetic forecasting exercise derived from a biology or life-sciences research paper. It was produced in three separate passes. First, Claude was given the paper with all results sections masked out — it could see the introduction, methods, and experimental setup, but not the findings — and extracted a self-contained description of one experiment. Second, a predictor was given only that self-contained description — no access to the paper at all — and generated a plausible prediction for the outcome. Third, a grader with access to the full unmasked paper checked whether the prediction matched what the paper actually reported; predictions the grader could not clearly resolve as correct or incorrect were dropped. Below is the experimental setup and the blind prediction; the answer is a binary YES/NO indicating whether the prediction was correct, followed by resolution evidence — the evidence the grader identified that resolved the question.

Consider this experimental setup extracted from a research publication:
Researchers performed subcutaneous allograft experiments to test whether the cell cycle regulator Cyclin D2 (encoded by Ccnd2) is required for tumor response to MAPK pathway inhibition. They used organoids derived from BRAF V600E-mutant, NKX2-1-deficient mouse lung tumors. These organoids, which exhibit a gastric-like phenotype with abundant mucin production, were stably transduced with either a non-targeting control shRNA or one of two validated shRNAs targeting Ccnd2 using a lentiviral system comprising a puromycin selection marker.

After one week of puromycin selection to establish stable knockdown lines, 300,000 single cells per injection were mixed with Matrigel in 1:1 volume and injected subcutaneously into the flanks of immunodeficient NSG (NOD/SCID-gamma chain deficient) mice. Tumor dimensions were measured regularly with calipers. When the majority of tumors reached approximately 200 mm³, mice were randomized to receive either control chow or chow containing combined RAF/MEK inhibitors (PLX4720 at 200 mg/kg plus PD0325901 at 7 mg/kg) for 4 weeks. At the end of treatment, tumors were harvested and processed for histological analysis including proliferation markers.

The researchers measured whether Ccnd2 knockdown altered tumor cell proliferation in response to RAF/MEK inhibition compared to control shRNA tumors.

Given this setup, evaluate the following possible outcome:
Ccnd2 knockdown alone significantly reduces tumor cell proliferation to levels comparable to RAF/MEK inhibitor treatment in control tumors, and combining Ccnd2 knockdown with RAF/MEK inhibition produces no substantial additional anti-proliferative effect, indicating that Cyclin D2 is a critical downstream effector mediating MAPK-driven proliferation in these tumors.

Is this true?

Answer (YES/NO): NO